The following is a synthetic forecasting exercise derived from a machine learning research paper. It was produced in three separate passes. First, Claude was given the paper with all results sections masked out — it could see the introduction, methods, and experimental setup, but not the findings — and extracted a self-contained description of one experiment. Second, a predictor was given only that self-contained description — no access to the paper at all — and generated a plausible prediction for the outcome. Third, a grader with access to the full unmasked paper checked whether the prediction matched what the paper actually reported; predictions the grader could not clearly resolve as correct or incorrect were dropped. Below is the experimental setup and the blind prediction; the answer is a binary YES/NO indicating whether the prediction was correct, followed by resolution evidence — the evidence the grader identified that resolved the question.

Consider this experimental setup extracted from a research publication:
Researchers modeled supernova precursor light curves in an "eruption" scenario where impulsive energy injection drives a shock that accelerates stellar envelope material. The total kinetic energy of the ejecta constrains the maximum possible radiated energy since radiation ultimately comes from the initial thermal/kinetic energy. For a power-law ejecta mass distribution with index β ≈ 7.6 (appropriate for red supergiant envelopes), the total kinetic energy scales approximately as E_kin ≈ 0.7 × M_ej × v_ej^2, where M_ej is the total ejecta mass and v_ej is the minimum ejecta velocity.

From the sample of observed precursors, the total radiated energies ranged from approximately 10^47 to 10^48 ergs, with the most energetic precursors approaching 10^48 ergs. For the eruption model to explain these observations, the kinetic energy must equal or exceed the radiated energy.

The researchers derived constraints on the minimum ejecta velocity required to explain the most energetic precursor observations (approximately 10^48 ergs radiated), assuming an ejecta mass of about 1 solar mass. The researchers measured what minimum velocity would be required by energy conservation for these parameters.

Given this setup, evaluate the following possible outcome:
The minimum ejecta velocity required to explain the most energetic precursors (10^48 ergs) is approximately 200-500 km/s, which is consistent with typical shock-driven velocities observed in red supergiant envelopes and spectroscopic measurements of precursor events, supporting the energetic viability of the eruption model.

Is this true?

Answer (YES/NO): YES